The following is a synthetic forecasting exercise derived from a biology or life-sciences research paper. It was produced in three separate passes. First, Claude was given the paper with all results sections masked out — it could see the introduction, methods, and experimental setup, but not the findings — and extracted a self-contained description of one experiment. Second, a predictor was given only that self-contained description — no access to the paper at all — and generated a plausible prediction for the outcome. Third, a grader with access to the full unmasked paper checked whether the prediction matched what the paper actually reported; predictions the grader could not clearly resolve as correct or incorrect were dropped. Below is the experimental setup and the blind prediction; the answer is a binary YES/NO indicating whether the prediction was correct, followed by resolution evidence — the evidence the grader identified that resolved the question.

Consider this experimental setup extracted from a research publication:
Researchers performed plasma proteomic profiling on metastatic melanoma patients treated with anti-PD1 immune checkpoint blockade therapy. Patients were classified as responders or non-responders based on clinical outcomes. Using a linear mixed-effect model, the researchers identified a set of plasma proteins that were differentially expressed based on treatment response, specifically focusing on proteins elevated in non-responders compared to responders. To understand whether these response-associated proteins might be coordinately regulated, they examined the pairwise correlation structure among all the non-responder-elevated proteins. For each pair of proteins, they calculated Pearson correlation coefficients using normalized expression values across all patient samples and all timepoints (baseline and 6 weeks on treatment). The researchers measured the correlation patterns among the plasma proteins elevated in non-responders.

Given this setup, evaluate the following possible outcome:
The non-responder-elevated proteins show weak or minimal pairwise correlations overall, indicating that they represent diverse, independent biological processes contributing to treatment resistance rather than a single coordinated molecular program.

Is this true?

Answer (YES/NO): NO